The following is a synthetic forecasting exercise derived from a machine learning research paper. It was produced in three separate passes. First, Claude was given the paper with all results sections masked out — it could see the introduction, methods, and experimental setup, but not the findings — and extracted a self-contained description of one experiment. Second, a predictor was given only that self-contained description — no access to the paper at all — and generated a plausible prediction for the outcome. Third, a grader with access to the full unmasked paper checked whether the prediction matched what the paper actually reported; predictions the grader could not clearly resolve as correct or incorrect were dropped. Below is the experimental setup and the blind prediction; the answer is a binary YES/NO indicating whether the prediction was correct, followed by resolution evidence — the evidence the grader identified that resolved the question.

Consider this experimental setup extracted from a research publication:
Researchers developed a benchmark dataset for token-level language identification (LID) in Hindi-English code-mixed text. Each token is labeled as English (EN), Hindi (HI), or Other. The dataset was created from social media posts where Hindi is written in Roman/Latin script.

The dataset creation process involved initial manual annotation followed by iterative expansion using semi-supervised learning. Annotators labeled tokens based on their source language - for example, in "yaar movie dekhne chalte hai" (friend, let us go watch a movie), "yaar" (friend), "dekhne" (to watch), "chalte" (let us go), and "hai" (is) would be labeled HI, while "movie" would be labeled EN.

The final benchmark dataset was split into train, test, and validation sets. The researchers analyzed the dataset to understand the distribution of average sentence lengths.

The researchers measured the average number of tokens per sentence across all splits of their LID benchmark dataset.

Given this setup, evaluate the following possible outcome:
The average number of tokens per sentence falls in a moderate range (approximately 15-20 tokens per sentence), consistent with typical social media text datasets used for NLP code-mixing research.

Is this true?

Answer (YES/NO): NO